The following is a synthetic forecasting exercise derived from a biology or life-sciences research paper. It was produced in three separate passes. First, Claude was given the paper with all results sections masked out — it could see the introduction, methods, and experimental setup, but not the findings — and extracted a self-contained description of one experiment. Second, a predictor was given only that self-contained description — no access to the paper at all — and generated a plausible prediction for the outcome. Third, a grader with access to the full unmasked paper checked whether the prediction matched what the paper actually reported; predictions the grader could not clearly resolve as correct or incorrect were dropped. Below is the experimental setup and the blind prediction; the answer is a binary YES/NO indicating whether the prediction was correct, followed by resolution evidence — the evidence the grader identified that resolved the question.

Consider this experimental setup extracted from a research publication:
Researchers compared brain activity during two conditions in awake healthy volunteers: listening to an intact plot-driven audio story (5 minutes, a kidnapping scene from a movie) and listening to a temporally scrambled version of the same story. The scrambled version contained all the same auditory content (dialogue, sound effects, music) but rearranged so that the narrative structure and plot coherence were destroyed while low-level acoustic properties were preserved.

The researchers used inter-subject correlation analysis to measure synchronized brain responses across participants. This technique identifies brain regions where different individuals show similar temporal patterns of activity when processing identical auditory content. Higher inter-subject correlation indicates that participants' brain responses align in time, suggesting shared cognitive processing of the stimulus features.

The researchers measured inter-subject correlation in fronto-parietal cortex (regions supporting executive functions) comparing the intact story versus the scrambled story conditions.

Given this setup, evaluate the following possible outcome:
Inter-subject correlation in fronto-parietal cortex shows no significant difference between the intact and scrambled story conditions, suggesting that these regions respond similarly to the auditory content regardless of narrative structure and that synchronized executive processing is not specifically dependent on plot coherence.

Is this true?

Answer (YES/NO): NO